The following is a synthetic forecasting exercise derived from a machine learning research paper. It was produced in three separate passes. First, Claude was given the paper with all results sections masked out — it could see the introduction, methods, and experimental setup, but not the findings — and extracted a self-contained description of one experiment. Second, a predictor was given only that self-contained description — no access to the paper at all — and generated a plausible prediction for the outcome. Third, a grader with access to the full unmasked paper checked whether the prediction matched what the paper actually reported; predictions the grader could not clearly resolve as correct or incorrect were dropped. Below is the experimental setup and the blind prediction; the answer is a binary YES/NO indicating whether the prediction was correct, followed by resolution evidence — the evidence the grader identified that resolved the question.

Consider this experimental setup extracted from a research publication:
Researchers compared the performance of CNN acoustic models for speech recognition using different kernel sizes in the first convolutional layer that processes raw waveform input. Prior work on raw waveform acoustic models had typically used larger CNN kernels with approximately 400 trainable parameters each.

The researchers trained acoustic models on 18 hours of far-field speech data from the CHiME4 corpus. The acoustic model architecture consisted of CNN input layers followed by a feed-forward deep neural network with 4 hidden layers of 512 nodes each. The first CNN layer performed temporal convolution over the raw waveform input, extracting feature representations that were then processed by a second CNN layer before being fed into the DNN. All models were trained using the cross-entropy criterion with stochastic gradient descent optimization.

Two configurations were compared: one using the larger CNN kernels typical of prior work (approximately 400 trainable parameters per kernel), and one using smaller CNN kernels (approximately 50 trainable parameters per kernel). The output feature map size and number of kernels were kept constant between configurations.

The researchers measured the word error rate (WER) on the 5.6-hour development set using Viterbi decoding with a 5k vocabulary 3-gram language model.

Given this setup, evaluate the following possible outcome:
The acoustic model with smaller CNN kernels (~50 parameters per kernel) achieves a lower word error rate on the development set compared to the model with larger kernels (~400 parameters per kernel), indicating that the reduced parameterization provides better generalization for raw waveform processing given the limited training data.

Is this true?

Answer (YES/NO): YES